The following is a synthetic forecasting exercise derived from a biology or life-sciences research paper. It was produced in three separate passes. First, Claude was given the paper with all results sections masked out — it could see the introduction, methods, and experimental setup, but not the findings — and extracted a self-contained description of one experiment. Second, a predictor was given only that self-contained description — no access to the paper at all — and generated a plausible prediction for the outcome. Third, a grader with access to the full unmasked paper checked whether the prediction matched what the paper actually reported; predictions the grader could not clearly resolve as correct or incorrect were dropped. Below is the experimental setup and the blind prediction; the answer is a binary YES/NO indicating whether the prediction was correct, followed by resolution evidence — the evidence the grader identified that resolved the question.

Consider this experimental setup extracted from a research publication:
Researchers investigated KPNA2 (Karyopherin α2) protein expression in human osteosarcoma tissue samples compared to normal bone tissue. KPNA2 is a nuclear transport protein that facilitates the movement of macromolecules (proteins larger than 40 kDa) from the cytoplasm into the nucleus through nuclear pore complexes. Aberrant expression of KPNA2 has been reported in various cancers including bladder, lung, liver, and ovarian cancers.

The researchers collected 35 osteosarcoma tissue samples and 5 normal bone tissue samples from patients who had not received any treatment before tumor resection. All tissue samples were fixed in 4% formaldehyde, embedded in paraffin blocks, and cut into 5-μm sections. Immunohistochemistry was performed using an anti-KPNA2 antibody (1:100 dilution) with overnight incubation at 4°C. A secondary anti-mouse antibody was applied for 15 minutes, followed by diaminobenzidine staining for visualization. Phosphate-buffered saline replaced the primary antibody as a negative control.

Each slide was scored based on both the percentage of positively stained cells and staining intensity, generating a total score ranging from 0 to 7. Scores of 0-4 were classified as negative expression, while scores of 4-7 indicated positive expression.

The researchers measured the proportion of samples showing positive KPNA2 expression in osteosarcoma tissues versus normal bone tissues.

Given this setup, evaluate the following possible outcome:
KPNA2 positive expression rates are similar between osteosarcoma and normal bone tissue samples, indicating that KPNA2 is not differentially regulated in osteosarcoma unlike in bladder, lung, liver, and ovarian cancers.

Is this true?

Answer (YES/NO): NO